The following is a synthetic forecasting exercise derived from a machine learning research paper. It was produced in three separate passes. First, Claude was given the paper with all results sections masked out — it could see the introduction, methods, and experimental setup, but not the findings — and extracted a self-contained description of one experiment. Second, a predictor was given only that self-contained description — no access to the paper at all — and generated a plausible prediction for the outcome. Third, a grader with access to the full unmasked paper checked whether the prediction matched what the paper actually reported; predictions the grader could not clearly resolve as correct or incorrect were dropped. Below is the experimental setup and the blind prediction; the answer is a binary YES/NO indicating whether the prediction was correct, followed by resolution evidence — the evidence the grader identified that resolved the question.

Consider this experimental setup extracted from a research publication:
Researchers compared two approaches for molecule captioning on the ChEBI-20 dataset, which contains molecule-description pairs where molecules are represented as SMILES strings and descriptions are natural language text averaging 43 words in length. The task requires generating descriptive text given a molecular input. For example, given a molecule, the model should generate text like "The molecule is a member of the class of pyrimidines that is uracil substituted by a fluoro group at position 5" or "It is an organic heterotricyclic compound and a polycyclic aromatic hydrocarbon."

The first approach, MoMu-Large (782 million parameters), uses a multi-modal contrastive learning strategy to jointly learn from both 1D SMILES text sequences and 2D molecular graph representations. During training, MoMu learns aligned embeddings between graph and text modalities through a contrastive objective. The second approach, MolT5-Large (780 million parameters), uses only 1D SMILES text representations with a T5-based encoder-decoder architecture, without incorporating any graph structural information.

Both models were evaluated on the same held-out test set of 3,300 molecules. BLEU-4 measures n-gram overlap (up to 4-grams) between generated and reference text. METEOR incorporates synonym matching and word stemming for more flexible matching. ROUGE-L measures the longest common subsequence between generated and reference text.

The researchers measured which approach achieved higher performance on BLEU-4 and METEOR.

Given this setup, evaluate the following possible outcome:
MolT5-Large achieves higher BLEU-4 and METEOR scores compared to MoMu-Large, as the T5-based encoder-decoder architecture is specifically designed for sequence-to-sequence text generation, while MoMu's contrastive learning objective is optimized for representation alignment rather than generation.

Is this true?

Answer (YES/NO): NO